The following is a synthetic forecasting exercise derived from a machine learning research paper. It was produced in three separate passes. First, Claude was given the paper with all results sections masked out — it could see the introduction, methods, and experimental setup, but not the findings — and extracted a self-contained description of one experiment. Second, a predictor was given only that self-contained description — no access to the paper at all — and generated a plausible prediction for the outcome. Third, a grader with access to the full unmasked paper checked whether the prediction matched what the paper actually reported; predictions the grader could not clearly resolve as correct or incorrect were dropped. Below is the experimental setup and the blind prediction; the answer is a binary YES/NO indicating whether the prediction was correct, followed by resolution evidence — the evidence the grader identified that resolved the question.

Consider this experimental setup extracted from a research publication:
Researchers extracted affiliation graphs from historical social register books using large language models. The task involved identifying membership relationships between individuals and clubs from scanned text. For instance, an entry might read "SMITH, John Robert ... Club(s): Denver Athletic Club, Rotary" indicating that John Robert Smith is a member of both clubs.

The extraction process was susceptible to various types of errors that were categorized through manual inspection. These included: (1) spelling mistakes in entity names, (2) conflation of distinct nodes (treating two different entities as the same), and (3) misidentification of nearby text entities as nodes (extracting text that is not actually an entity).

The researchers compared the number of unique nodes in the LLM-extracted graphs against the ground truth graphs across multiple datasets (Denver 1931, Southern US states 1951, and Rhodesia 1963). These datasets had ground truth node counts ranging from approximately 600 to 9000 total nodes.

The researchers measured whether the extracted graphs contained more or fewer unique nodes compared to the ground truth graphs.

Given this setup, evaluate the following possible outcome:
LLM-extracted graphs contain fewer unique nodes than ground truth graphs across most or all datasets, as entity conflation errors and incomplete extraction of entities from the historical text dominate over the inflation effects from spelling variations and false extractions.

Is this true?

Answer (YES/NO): NO